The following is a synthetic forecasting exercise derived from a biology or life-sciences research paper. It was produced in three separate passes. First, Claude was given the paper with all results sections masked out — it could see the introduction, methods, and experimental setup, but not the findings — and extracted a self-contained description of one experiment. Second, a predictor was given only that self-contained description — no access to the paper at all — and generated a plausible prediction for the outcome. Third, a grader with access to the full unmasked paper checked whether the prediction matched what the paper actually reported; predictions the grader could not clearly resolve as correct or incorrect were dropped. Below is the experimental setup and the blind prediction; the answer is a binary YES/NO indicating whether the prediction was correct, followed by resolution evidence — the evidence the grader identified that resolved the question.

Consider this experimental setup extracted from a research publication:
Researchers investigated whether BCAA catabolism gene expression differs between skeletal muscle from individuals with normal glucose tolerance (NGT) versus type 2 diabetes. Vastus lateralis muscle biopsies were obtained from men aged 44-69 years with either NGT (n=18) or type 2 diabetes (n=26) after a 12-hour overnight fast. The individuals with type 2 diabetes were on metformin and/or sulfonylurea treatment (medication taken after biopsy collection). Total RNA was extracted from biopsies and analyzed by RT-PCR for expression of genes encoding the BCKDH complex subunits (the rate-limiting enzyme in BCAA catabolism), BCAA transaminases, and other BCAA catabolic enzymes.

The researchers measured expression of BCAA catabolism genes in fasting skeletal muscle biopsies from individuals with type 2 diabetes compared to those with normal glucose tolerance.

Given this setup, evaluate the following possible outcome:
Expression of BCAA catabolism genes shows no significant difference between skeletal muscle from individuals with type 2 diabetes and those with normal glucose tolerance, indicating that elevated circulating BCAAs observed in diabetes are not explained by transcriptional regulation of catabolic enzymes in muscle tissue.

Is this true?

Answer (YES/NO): NO